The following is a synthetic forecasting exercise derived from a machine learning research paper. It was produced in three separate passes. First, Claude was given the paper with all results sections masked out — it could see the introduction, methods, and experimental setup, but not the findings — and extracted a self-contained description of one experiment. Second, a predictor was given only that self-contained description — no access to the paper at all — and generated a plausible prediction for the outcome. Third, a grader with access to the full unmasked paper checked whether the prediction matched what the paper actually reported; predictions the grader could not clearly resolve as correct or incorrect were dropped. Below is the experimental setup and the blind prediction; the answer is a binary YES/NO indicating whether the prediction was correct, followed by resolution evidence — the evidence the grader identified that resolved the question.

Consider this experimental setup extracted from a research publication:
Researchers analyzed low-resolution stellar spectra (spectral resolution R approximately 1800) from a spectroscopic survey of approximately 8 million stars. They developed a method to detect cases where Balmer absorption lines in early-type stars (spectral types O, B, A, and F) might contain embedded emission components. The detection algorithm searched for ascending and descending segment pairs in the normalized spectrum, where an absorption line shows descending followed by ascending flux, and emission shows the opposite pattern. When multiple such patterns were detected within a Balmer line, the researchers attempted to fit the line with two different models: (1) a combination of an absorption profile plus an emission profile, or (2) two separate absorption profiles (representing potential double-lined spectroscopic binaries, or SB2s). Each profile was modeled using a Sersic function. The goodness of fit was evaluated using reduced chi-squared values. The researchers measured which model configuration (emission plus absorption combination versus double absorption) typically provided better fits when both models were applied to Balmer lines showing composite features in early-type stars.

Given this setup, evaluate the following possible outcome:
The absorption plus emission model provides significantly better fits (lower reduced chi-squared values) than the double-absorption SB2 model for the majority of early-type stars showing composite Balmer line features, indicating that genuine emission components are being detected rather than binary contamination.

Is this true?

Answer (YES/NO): YES